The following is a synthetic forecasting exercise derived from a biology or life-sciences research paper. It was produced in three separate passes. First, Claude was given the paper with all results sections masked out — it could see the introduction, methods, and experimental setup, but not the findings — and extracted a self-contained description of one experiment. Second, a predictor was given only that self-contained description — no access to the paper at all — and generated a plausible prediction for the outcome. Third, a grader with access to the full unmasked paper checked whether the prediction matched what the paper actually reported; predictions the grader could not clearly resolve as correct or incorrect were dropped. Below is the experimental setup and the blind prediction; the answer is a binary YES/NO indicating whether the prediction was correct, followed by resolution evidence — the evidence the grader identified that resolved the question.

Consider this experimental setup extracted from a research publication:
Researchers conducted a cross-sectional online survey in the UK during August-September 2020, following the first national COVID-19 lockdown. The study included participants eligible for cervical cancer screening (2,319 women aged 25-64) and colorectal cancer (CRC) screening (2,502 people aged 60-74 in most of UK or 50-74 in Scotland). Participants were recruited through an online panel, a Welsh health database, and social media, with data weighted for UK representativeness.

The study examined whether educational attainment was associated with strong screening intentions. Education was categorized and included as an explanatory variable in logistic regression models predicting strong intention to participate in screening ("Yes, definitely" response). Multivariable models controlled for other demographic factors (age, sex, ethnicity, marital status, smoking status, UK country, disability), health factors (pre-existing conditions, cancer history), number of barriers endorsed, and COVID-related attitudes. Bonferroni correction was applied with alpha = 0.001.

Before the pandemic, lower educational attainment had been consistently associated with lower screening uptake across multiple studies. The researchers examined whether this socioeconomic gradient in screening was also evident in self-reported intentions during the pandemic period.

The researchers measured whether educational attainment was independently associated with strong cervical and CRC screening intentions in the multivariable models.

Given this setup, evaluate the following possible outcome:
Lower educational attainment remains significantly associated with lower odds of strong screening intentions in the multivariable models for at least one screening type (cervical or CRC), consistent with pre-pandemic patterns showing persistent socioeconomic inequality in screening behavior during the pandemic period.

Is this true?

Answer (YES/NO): NO